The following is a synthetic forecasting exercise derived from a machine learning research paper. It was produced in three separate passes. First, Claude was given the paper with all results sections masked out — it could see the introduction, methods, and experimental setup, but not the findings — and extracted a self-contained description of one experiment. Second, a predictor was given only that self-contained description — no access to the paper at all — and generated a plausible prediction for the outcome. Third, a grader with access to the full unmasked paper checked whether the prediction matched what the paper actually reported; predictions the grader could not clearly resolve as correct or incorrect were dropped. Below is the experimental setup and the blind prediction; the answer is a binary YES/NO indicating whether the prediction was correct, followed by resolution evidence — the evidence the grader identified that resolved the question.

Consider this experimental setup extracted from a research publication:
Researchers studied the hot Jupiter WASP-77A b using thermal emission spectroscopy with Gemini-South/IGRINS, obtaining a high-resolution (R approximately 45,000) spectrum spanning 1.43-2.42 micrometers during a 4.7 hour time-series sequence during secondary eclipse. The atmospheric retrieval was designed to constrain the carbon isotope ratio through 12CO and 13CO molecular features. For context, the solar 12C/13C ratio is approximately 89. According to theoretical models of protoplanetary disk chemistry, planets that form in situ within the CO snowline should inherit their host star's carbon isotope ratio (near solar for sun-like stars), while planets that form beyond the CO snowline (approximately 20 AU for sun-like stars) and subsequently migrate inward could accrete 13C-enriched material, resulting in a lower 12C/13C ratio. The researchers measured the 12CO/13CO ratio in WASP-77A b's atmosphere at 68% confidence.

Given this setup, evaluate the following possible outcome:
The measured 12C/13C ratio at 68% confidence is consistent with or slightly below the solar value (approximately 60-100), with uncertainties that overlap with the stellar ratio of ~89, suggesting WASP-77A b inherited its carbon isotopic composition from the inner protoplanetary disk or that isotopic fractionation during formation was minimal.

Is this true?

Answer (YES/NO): NO